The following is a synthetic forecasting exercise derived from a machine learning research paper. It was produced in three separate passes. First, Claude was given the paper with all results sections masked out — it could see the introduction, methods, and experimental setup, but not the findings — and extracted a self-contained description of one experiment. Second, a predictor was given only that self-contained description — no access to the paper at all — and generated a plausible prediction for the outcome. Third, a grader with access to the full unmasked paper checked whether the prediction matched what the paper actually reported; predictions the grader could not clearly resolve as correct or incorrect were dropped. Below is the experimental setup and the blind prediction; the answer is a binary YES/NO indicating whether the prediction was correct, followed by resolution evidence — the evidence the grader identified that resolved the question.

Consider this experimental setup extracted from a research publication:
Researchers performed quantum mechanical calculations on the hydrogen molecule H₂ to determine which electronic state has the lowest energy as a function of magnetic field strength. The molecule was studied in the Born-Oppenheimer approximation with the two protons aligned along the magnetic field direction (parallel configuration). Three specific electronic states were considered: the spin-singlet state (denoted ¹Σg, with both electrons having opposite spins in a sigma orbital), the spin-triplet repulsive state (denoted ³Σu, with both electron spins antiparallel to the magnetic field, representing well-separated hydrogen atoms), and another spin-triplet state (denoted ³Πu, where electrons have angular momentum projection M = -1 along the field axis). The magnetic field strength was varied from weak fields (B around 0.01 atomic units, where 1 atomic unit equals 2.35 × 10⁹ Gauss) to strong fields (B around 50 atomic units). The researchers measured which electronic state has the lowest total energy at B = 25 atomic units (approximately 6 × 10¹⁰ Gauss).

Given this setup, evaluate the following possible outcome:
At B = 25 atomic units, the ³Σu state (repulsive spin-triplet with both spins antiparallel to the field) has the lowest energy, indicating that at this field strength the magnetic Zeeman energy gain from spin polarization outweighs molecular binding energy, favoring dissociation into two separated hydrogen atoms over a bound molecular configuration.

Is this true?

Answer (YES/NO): NO